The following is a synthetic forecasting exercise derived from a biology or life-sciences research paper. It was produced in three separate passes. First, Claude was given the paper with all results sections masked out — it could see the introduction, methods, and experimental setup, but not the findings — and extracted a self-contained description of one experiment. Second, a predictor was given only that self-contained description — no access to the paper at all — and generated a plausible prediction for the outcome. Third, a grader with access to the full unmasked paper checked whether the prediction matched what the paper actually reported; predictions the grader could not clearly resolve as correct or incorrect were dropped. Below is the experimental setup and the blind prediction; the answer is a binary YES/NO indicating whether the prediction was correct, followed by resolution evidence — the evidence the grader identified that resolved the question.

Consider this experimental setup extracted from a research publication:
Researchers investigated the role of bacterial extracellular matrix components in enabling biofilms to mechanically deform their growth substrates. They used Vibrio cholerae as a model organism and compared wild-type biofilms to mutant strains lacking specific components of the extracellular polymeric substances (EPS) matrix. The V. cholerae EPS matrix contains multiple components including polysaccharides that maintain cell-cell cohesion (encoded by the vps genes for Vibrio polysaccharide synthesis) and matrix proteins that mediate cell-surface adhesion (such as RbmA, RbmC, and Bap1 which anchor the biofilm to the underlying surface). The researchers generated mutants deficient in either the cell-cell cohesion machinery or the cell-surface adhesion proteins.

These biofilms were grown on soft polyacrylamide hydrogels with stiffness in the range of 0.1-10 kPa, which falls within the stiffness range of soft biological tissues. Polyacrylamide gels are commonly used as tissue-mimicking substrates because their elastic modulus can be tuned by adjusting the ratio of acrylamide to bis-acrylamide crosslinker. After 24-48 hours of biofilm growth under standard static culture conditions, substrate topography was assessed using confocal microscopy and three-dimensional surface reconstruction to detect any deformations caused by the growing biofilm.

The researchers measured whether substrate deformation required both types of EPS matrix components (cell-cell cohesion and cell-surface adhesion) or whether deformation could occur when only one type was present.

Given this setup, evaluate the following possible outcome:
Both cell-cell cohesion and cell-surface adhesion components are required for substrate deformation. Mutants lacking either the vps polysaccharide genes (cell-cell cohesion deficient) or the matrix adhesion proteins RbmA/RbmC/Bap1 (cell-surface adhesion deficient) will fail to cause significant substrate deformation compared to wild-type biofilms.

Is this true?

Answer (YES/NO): NO